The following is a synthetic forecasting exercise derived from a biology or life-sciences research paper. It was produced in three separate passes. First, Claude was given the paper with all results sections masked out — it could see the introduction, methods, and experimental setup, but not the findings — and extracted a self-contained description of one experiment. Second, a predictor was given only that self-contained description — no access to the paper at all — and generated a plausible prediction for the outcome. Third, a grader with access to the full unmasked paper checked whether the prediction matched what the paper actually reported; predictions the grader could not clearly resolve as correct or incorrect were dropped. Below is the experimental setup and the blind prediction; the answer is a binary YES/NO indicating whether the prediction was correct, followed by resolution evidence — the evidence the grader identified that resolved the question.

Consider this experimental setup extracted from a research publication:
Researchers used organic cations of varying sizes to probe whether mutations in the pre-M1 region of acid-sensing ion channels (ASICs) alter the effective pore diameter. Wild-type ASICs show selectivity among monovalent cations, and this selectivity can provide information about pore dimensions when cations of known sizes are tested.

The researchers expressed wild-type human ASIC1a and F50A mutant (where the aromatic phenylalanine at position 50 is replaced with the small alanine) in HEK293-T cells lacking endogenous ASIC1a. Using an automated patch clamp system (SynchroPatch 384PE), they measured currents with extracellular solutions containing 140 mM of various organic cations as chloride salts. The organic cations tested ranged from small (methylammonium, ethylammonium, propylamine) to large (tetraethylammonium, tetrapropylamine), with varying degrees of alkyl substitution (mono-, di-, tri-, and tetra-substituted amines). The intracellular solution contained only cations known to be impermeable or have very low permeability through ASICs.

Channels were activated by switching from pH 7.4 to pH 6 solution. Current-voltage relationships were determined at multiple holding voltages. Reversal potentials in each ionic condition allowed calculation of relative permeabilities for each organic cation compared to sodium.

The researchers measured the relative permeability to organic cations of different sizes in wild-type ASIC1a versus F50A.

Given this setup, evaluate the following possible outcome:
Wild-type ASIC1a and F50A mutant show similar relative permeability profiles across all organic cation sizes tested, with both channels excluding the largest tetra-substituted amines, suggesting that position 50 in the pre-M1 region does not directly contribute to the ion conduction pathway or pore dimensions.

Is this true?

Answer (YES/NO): NO